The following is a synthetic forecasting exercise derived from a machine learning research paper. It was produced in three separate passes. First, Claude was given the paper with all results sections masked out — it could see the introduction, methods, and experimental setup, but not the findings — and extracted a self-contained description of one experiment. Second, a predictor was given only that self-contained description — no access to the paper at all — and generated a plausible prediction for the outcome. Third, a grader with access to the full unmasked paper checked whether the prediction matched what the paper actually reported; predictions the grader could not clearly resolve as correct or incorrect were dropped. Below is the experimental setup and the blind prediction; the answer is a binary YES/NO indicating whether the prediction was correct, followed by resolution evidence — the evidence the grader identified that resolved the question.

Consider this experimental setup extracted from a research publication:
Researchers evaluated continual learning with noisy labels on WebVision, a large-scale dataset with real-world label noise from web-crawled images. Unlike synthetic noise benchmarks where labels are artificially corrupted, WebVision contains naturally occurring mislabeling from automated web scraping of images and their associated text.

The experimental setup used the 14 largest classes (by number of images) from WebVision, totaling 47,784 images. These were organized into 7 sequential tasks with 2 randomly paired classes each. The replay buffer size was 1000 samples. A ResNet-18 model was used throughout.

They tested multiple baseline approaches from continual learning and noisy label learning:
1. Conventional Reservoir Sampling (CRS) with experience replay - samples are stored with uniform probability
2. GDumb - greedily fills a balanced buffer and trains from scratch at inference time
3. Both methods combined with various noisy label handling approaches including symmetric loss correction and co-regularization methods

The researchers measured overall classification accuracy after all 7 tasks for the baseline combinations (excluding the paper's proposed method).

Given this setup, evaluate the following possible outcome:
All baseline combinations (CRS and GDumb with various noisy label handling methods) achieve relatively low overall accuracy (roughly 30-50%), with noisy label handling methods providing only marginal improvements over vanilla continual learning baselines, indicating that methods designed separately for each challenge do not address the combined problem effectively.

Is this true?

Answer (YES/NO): NO